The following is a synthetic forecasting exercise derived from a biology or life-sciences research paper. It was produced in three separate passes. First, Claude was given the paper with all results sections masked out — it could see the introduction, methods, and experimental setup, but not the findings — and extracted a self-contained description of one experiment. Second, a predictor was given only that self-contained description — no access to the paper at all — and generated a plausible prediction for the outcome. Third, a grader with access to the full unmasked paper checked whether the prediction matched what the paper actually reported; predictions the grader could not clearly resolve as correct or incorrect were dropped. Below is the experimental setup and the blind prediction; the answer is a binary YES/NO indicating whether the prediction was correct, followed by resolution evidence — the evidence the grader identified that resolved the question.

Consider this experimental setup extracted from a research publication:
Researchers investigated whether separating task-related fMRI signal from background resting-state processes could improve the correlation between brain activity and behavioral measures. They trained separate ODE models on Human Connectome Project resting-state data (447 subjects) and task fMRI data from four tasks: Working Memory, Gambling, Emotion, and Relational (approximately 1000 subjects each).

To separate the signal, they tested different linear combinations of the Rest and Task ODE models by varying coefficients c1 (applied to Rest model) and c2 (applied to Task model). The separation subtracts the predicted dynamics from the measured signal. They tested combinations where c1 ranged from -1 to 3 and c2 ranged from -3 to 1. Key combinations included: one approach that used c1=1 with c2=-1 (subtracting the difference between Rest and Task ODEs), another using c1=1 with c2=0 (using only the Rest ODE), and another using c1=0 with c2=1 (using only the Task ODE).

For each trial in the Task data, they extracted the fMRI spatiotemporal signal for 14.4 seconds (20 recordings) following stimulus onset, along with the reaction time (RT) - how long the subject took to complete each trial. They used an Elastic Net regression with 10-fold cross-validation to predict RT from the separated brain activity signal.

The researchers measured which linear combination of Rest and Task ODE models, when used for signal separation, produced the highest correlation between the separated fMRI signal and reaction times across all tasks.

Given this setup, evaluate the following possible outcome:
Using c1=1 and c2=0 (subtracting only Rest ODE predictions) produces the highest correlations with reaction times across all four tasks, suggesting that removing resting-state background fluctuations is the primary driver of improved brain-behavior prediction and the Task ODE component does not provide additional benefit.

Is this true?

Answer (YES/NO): NO